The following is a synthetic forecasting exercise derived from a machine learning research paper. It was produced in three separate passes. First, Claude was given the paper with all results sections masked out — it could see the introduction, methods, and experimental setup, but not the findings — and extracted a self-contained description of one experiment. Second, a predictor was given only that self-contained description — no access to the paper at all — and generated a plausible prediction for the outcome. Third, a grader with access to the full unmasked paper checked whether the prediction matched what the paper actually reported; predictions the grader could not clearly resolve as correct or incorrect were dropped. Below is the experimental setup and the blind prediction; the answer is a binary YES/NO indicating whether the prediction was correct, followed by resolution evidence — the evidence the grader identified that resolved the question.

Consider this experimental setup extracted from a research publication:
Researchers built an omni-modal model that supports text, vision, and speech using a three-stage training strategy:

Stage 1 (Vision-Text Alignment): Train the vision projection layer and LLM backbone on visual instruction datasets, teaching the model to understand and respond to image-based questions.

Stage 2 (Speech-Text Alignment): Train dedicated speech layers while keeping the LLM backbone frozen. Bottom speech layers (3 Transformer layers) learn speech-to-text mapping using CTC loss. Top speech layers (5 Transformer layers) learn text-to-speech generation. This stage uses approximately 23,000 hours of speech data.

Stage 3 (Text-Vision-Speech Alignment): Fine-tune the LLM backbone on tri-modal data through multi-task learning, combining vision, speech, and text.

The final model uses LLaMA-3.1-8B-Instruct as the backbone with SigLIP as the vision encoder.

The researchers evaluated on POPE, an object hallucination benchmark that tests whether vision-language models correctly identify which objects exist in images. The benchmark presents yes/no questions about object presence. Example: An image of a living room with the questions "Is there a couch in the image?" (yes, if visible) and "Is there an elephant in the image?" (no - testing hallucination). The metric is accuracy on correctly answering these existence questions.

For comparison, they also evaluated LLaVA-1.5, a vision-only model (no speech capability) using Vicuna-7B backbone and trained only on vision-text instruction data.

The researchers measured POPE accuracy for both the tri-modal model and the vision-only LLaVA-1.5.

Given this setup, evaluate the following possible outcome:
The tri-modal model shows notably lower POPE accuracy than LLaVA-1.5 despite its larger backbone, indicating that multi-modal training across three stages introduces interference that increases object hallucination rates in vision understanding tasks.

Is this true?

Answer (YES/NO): NO